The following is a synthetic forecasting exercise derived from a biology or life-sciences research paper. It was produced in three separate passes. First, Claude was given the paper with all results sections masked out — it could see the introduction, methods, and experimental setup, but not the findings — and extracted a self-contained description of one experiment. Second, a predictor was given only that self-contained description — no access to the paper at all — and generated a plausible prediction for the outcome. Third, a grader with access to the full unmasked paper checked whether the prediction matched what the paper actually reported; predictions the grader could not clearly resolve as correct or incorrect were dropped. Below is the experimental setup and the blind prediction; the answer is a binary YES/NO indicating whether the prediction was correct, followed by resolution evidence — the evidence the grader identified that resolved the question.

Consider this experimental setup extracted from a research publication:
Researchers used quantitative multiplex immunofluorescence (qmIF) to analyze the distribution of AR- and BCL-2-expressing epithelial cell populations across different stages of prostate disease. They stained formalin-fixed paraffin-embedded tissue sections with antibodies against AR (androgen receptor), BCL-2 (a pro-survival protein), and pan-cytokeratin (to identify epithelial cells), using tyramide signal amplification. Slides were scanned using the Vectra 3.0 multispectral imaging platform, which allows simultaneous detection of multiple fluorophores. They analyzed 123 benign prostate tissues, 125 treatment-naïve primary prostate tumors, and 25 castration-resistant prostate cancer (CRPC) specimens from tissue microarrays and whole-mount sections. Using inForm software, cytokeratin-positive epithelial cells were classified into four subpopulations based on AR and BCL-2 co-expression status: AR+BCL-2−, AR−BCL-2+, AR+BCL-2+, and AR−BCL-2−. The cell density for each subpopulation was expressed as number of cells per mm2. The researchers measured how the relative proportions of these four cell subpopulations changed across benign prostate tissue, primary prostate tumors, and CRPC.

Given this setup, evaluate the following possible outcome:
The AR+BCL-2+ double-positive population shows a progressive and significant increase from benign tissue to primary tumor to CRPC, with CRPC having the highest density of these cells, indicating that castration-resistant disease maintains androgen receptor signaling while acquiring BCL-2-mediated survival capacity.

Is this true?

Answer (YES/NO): NO